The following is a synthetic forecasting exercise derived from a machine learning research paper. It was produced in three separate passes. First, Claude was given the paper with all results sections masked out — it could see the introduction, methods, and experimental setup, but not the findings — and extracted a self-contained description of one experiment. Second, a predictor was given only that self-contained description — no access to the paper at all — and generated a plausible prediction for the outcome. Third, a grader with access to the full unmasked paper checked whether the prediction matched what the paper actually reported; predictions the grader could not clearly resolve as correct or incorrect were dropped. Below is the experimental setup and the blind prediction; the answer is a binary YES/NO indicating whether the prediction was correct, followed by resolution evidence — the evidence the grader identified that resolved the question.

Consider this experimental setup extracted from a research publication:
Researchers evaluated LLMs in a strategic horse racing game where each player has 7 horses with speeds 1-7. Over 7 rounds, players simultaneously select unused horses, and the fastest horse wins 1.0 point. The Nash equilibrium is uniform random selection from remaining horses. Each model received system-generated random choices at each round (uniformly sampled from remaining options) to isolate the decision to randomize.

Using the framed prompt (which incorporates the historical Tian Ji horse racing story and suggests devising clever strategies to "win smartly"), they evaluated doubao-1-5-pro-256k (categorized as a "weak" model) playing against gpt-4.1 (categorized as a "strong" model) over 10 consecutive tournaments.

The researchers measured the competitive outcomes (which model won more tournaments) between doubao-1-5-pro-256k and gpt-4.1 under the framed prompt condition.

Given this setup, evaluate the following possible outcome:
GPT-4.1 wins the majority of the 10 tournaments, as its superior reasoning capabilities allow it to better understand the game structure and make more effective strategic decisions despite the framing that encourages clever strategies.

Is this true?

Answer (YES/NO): YES